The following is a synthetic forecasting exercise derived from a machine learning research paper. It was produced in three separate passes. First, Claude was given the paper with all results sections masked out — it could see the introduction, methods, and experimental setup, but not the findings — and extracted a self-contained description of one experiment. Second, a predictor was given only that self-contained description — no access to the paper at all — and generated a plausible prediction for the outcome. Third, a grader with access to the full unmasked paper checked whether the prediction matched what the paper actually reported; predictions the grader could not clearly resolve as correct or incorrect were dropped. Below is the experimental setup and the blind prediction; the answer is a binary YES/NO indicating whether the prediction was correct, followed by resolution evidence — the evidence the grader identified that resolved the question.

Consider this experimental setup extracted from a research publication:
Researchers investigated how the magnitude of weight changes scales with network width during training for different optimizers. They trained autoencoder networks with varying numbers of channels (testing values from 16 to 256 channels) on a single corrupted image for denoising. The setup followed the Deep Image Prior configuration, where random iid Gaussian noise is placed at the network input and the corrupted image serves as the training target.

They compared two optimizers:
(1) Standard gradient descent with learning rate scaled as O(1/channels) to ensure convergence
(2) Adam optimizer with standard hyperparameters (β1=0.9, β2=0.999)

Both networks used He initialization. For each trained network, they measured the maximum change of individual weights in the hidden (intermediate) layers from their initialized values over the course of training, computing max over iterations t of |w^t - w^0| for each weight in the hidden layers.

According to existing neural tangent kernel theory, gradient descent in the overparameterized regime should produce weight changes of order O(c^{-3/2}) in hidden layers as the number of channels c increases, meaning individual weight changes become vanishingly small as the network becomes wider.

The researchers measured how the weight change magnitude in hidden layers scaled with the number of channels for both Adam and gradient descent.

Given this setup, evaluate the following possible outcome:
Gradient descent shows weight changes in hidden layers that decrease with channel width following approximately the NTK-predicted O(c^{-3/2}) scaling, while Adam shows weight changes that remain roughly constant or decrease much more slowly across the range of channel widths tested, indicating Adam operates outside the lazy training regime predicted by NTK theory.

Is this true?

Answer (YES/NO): YES